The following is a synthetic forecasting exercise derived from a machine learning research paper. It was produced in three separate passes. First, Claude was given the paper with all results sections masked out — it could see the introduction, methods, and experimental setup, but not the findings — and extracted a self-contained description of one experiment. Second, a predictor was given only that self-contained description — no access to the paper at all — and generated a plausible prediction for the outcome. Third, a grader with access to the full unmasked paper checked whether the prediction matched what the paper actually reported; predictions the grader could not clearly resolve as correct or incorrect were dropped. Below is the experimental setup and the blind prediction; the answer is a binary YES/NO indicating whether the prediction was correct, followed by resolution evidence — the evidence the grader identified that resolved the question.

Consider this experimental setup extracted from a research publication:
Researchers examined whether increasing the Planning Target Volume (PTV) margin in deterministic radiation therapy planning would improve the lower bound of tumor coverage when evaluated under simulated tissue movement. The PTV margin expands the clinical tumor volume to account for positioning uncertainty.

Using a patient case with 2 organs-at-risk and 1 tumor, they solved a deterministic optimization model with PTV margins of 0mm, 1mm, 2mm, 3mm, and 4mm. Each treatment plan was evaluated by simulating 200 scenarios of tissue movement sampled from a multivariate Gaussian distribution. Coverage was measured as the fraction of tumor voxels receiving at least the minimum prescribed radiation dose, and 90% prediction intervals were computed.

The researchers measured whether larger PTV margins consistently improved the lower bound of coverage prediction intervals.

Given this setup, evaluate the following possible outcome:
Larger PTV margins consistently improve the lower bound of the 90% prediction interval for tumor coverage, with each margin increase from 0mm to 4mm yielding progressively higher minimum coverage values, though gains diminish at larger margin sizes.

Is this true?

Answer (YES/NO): YES